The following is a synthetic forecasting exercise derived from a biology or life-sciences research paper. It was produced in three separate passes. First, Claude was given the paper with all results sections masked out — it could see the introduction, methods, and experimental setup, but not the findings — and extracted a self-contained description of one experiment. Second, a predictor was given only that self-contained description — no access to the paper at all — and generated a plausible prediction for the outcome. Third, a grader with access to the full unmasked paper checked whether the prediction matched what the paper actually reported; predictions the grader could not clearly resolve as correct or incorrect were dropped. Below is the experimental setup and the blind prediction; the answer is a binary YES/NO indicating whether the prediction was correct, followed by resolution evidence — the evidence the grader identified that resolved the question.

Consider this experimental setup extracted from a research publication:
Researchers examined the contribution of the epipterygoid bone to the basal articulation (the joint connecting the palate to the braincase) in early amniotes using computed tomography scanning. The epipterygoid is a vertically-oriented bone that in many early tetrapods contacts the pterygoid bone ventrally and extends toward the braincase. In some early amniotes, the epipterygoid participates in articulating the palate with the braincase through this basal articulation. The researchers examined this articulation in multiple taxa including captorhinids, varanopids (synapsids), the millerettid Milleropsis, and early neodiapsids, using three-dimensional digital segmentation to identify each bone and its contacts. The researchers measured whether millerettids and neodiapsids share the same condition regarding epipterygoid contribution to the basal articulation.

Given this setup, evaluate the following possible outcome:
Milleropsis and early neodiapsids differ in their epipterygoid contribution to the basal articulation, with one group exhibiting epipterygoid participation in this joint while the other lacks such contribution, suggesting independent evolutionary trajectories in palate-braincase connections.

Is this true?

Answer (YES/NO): NO